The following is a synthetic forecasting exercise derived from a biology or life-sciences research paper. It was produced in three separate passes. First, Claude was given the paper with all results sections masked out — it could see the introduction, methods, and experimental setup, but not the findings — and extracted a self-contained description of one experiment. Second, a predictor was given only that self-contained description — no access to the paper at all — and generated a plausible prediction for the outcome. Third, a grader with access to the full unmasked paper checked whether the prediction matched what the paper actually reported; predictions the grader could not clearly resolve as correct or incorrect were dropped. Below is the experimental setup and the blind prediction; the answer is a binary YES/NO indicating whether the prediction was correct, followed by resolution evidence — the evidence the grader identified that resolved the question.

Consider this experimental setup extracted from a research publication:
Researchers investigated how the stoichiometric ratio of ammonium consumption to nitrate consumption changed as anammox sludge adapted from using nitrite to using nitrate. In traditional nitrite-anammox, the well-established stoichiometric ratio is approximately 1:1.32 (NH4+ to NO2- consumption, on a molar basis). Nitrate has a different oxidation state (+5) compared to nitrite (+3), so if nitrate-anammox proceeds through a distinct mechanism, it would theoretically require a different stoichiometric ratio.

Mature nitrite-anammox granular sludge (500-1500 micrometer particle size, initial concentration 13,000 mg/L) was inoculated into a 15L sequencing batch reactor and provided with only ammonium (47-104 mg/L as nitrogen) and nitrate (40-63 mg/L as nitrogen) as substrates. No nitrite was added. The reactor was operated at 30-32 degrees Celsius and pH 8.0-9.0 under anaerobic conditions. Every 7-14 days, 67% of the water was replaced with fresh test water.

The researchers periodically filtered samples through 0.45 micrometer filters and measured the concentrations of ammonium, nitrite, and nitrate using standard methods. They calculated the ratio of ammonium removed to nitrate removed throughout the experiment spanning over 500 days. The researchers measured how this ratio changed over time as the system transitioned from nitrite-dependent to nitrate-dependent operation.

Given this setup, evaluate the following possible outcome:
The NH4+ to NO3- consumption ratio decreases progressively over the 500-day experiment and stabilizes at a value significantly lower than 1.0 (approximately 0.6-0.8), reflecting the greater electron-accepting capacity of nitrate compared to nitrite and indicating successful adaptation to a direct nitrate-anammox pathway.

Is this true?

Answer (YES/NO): NO